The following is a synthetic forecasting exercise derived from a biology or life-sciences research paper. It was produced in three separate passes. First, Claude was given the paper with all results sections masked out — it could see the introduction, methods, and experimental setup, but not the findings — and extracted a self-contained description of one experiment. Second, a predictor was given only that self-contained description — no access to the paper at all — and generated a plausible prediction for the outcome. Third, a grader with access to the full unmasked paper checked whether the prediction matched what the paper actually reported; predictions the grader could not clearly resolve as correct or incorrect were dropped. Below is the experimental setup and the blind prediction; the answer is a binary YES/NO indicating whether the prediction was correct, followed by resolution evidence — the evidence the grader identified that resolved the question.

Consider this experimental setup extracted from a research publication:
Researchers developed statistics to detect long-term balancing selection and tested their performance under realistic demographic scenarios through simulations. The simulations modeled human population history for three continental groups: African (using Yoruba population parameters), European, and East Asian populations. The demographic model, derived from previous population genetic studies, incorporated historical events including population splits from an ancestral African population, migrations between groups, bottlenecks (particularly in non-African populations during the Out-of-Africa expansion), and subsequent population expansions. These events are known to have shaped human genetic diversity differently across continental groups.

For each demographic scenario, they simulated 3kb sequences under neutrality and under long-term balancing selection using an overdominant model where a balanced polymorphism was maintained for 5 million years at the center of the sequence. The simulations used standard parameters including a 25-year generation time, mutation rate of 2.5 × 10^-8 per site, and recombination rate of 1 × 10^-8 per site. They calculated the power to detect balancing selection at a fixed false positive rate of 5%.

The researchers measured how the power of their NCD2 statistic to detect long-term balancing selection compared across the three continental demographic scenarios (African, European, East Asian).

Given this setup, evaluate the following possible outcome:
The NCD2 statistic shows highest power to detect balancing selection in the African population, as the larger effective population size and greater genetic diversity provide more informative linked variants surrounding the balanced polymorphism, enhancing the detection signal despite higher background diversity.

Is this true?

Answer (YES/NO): NO